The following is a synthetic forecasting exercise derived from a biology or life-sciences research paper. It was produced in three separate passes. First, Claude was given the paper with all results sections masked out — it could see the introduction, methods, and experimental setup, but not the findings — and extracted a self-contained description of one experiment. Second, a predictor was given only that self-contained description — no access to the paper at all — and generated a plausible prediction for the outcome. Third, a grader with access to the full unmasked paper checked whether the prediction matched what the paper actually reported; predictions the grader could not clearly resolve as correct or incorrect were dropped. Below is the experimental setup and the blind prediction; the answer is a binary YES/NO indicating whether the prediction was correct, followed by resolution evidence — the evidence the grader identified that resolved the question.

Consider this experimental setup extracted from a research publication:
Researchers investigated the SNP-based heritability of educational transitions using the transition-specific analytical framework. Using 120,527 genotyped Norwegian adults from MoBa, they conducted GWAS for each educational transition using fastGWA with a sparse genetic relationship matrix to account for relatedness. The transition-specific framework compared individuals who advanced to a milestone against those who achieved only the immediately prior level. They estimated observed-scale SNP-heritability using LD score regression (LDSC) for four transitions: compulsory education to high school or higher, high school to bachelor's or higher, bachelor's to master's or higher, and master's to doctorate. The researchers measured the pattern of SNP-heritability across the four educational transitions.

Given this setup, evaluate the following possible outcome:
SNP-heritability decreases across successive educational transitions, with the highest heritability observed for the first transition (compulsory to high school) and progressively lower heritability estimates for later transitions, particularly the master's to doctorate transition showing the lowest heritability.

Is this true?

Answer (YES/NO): NO